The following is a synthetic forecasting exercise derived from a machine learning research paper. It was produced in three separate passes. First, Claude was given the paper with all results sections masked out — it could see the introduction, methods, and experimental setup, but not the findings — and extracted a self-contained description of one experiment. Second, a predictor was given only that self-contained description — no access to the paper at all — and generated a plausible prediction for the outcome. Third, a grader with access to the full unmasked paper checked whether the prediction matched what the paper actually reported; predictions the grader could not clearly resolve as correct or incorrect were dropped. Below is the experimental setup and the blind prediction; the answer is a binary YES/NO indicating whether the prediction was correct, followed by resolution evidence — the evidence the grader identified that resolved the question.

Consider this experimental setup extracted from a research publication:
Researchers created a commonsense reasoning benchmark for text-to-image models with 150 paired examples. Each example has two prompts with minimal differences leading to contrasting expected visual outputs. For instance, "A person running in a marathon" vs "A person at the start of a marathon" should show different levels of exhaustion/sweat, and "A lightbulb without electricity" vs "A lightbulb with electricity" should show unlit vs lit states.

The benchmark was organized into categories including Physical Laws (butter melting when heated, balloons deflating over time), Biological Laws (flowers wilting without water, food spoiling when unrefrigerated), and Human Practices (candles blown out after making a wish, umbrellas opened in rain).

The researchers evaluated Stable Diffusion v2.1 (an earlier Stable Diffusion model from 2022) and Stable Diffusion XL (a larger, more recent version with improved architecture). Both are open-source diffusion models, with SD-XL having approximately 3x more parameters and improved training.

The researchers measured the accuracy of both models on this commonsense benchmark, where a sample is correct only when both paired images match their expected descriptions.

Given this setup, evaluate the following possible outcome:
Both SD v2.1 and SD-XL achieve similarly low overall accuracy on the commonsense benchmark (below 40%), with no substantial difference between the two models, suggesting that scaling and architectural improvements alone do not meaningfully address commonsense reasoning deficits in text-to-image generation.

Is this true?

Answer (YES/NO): NO